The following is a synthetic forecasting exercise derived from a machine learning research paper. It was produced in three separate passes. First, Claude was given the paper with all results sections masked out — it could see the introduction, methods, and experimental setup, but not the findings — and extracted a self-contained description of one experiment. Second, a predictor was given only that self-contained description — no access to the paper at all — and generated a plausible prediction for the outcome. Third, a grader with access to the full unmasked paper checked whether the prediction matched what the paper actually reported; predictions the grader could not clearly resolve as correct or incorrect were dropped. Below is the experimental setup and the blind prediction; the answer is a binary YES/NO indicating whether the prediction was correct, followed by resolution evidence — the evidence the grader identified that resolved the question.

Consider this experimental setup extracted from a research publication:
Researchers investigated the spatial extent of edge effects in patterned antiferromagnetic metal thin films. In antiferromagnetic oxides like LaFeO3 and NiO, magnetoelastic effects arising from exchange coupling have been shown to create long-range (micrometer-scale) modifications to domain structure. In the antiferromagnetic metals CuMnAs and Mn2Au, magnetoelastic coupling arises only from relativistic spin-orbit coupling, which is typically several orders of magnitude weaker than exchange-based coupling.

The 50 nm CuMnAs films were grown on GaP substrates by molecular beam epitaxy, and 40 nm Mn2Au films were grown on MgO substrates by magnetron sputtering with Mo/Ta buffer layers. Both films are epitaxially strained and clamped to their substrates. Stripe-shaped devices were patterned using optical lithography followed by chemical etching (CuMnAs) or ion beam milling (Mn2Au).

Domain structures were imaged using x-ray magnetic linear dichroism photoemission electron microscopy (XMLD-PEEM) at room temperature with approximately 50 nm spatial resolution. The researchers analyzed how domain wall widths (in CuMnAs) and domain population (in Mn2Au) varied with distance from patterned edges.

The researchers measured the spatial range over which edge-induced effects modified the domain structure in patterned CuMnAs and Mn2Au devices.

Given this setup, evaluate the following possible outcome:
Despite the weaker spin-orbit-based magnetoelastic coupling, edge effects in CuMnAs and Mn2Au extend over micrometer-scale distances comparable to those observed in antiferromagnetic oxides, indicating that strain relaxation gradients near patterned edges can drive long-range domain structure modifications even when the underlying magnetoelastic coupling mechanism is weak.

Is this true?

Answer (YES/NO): YES